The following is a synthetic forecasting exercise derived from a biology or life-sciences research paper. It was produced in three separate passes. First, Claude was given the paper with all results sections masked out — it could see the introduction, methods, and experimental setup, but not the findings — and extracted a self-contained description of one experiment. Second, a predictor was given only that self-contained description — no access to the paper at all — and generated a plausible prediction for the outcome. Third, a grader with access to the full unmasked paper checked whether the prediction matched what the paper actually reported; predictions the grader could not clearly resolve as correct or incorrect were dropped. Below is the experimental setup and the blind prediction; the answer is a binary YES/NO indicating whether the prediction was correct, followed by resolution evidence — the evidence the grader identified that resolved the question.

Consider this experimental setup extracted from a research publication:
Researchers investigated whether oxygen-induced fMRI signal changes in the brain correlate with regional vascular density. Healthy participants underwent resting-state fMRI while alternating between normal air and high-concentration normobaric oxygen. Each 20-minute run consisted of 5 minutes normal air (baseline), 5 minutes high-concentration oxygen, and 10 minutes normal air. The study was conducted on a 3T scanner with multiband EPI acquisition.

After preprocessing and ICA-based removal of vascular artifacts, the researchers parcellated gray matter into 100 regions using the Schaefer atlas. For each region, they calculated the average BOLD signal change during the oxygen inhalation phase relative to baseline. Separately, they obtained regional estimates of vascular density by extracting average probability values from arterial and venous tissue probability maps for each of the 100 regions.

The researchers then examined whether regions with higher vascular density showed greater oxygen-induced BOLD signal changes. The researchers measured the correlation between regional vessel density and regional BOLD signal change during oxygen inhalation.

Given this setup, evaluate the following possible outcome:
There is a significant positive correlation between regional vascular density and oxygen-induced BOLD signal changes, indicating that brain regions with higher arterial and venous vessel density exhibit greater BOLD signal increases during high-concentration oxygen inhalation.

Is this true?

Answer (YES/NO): NO